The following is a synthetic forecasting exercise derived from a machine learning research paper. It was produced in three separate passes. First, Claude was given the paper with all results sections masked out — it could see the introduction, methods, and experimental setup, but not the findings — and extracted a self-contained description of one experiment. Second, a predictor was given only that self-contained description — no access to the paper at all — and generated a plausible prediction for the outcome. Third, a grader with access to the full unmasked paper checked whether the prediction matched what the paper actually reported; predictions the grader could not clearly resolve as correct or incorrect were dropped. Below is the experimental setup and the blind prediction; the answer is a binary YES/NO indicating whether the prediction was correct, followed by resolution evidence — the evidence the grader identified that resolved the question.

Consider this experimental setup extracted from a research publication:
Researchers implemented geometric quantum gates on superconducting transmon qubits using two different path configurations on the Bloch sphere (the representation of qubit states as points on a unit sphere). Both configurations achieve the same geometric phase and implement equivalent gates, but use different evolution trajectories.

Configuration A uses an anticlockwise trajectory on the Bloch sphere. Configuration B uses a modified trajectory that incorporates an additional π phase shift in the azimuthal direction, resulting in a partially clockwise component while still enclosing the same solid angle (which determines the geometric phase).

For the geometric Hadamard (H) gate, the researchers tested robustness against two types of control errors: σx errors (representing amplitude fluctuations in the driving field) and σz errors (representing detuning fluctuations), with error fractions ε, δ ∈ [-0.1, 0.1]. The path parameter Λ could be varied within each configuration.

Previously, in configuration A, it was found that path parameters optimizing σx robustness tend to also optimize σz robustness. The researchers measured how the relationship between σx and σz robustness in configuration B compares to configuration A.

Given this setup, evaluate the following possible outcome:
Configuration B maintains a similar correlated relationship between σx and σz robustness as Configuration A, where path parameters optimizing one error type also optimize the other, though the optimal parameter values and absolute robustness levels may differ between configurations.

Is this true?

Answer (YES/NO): NO